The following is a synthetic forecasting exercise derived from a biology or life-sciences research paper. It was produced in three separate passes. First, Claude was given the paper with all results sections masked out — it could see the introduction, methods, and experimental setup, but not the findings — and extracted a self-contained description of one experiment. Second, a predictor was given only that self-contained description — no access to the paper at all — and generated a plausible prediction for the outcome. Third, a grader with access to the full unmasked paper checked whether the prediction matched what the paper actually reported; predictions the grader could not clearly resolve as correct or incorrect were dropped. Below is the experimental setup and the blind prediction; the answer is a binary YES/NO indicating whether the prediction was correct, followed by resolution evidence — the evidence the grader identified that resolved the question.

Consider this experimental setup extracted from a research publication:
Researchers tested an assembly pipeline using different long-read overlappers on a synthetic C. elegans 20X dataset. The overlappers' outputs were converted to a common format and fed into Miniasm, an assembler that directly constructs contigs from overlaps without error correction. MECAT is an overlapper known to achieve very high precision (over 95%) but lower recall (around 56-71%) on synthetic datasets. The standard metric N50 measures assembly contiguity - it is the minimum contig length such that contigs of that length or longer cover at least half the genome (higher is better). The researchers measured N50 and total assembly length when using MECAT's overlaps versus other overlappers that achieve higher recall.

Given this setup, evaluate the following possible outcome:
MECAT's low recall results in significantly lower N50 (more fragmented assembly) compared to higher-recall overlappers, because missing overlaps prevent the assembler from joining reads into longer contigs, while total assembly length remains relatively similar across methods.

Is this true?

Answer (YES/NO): NO